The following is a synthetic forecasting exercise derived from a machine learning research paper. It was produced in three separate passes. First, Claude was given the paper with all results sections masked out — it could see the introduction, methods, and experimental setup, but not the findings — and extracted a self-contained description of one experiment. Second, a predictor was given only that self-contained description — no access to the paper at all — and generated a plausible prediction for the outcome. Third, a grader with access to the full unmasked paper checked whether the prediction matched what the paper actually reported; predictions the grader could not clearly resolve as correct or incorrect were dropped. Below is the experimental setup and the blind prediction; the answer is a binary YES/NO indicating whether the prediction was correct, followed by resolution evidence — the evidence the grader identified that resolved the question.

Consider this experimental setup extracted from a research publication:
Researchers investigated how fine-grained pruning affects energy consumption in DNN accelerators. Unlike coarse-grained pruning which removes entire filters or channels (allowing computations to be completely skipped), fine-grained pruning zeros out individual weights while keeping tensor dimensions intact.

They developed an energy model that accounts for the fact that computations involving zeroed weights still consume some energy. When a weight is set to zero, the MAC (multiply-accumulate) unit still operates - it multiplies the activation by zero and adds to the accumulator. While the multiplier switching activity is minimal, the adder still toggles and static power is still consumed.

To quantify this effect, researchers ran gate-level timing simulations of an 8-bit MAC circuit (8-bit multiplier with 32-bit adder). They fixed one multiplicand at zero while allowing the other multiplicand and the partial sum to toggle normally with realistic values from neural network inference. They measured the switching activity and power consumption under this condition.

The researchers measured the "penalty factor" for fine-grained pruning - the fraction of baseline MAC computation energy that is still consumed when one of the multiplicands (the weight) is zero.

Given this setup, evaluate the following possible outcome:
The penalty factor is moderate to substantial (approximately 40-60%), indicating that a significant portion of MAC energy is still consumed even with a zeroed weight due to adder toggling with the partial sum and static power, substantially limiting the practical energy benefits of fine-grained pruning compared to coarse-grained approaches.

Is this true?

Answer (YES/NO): NO